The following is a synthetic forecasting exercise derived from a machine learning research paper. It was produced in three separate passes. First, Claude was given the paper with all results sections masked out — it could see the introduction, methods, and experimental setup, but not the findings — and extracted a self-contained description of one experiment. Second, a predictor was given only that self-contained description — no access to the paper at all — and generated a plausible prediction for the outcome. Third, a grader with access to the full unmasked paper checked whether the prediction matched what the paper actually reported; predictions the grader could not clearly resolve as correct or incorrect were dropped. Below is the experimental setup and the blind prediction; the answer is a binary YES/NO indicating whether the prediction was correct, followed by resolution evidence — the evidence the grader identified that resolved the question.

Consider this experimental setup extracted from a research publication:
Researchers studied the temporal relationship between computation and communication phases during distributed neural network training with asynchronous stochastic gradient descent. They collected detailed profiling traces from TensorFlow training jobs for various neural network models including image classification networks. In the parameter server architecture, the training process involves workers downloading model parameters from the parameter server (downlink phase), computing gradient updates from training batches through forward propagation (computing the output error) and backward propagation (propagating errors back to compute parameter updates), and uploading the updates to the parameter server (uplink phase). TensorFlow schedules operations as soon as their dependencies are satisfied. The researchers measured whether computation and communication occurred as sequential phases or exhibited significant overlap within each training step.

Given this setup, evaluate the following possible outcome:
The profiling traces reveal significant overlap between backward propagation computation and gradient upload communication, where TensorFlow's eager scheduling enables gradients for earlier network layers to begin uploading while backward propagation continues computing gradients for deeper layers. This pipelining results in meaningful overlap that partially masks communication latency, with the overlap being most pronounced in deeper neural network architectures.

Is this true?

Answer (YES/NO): NO